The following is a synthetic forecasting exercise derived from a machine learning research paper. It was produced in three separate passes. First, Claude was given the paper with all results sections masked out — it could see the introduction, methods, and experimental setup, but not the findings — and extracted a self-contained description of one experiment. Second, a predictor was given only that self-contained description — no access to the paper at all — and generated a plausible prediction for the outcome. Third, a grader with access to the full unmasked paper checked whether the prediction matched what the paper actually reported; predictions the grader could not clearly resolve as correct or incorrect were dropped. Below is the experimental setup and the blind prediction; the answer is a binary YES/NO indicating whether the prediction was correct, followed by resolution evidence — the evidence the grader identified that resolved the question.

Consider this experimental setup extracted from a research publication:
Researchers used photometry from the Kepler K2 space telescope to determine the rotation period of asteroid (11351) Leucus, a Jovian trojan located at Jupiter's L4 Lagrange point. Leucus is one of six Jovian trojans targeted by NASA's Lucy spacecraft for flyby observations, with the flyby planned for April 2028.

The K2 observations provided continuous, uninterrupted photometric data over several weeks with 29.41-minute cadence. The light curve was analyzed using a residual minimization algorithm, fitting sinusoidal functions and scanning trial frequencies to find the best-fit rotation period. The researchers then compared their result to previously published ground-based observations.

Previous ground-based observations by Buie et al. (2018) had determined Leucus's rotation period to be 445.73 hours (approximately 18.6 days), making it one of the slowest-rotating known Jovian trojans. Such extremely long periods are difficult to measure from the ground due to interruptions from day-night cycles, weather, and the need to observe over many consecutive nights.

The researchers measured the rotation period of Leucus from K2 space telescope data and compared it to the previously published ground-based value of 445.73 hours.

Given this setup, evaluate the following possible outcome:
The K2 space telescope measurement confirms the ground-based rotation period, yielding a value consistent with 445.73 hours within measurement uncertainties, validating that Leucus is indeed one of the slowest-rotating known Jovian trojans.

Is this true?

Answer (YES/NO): YES